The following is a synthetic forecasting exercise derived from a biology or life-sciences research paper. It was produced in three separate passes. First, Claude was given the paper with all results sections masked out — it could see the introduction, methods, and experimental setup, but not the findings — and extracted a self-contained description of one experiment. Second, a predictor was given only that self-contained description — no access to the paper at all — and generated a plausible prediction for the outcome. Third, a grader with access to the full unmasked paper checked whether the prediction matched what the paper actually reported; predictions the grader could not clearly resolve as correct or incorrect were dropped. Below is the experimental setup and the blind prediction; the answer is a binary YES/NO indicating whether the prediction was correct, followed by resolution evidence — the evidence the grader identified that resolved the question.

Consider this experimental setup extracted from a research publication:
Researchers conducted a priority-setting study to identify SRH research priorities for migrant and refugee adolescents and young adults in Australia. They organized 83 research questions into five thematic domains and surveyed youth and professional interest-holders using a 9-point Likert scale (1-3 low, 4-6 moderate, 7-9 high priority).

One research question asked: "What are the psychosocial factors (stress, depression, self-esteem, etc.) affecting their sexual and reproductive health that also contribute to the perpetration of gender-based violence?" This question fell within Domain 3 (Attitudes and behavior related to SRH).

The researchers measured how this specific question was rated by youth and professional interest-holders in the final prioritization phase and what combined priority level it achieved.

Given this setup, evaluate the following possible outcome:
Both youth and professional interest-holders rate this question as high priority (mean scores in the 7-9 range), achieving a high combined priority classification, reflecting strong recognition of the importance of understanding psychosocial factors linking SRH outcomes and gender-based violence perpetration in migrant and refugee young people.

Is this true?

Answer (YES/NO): NO